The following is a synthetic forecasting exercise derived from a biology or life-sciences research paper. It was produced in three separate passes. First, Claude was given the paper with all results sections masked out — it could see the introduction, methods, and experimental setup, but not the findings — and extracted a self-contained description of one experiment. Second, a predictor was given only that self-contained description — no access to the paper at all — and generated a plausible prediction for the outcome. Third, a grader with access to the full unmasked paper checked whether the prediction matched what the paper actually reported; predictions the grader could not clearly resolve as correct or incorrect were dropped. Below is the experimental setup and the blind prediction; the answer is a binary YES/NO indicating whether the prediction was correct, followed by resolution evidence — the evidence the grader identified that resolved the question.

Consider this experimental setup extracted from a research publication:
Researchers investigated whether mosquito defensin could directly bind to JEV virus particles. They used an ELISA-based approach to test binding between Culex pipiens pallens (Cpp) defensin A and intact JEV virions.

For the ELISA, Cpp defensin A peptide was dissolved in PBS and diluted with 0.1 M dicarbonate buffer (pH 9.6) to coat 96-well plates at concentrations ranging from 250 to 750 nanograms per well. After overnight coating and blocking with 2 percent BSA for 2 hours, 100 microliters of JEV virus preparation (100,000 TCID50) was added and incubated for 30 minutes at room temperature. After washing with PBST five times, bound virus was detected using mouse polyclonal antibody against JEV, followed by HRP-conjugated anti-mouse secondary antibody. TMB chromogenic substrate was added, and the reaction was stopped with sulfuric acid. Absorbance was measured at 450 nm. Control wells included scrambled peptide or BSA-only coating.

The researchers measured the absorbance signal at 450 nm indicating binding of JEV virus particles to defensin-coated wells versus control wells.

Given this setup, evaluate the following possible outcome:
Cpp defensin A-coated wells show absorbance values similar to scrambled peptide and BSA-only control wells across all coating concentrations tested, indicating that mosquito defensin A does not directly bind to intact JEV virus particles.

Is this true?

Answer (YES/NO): NO